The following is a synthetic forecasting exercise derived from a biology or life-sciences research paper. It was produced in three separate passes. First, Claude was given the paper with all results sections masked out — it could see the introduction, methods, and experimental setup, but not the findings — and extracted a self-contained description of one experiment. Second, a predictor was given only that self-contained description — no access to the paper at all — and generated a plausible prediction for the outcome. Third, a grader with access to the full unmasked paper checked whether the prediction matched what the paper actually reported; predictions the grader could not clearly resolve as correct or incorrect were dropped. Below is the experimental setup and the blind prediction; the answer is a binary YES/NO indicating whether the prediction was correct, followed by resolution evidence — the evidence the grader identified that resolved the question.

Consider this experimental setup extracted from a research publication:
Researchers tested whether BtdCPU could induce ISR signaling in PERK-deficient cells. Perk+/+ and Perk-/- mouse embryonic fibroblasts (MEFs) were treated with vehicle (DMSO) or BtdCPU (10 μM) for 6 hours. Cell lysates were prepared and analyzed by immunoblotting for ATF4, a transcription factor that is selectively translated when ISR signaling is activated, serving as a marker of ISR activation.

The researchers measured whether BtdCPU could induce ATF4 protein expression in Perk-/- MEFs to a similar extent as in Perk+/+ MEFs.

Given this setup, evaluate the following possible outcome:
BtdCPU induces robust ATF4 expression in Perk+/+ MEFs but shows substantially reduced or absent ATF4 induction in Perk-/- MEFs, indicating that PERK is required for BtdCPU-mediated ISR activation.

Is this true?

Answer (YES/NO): NO